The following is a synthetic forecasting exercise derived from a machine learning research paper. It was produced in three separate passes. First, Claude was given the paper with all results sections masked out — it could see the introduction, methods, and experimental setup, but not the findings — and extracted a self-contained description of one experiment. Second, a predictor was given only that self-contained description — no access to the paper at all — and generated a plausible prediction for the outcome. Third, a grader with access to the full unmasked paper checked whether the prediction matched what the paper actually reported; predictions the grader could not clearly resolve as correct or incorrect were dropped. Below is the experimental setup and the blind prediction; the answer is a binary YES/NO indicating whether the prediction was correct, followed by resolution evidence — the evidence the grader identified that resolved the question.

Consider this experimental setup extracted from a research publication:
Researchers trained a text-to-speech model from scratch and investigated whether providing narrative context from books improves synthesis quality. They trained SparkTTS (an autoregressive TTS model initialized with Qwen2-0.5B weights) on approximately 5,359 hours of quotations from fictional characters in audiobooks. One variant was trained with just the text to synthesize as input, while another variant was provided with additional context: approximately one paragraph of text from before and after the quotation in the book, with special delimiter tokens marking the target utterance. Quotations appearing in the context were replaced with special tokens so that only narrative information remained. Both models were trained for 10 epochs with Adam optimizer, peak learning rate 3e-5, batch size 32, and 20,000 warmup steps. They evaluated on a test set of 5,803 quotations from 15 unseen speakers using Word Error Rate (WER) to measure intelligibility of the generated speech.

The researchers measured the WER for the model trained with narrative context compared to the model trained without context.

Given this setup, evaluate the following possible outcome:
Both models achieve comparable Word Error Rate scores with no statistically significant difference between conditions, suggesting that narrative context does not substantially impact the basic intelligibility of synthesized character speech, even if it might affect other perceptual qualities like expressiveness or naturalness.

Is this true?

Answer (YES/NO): NO